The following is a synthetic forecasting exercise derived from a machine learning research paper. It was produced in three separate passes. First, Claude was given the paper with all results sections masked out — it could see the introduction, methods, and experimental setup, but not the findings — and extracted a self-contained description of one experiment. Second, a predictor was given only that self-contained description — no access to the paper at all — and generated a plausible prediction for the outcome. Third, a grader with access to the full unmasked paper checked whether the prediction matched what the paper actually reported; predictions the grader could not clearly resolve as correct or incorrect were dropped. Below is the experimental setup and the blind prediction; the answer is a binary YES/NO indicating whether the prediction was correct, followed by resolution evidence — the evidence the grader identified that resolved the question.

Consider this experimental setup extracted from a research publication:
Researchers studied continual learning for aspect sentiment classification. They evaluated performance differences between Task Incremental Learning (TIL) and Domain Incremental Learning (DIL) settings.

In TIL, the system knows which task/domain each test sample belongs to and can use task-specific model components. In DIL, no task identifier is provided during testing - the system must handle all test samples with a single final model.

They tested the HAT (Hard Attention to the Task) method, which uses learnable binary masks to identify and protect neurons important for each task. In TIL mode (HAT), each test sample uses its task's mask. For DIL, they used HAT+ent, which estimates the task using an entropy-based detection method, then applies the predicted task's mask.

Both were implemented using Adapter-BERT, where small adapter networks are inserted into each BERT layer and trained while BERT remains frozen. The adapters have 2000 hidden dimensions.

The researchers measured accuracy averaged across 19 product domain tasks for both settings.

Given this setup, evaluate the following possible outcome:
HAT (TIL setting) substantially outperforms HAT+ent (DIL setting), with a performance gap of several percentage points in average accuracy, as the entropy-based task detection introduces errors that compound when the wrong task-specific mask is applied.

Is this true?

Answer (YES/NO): NO